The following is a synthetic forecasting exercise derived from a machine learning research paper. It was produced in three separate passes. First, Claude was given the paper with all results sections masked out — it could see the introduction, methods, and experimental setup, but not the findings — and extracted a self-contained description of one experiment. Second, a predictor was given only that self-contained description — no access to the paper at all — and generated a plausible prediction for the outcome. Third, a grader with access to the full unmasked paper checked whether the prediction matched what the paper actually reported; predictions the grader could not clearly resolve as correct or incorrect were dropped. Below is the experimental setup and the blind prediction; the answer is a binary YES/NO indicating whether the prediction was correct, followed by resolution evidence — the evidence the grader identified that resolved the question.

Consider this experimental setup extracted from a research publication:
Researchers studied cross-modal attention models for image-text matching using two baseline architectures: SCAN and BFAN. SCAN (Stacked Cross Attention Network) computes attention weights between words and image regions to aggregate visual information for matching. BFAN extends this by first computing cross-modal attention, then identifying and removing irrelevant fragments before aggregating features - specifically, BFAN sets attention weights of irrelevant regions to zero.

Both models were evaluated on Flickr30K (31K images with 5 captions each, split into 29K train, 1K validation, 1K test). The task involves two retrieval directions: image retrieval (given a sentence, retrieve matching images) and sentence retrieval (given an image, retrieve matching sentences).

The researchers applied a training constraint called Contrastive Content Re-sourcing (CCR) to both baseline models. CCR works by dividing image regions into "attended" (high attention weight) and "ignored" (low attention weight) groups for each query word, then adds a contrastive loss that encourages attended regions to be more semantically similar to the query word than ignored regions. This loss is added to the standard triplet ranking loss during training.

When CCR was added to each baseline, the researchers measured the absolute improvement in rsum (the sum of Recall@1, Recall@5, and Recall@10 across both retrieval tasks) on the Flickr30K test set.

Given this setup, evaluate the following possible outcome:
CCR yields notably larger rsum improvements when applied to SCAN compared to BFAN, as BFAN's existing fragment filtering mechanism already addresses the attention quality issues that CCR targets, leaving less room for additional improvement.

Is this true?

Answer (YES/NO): YES